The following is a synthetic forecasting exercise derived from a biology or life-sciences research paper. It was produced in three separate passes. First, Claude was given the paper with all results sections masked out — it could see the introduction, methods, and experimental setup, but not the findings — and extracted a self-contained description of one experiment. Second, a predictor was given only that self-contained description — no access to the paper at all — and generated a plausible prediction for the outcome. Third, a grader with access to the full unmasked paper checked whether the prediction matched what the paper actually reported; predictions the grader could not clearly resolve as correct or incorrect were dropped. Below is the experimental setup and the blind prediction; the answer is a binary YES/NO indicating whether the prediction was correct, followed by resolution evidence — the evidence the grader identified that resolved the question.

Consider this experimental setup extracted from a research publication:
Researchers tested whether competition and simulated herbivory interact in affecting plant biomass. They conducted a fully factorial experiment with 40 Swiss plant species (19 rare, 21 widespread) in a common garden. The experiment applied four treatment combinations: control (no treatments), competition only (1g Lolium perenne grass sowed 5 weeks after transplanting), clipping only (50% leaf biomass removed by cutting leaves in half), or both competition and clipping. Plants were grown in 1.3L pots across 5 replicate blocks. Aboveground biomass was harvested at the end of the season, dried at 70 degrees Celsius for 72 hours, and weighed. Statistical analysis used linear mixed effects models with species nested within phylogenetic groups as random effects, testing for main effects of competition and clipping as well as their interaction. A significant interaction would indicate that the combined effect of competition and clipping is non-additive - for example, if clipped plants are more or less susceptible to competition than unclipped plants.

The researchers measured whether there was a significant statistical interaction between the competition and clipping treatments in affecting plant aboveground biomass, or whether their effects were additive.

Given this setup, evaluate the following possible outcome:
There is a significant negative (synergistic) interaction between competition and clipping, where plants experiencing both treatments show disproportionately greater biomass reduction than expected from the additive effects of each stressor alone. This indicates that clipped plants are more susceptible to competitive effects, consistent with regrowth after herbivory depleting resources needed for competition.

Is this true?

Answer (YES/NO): NO